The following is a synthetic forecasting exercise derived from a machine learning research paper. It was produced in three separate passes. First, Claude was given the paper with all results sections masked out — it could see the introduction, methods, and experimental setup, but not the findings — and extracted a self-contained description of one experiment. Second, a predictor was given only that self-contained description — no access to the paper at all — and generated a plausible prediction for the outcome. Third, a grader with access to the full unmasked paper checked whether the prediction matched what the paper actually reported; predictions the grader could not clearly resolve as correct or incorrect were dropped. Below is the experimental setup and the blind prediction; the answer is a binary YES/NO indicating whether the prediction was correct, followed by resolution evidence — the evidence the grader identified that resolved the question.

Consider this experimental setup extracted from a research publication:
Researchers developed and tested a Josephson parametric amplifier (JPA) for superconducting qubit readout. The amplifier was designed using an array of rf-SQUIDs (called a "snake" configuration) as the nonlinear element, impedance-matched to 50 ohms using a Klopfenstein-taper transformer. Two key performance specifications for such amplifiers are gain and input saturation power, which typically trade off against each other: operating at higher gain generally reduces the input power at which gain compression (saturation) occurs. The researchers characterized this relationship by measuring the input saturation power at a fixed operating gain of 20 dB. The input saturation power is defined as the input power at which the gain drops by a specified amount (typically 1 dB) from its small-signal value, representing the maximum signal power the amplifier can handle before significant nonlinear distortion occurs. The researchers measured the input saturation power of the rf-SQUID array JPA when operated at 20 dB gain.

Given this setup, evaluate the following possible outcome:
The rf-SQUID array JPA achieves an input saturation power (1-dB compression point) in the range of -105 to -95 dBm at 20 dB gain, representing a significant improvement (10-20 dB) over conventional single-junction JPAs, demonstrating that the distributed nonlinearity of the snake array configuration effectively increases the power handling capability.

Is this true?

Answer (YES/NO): YES